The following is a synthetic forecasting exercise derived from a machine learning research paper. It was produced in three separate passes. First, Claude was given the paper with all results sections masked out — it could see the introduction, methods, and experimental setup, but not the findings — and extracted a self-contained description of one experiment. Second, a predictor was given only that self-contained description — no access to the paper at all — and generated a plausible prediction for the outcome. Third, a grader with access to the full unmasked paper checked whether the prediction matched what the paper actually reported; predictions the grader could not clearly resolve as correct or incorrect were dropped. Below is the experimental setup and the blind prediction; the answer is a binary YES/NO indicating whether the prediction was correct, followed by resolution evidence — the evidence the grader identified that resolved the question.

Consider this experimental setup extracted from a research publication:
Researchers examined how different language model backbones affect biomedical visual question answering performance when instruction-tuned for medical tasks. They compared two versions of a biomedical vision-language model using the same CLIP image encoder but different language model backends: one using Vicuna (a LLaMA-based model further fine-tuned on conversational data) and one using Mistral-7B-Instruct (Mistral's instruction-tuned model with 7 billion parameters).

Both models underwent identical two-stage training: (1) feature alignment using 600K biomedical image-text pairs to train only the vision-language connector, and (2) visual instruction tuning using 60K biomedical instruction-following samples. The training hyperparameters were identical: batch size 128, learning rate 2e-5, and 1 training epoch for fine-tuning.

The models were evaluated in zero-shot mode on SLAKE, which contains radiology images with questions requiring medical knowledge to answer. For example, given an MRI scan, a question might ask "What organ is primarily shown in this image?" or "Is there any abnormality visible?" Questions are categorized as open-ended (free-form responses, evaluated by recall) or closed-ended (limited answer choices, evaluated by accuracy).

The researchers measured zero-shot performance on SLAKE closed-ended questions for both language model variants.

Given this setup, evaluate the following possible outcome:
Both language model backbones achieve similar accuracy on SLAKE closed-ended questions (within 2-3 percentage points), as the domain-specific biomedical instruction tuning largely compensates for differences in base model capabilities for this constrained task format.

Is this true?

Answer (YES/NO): NO